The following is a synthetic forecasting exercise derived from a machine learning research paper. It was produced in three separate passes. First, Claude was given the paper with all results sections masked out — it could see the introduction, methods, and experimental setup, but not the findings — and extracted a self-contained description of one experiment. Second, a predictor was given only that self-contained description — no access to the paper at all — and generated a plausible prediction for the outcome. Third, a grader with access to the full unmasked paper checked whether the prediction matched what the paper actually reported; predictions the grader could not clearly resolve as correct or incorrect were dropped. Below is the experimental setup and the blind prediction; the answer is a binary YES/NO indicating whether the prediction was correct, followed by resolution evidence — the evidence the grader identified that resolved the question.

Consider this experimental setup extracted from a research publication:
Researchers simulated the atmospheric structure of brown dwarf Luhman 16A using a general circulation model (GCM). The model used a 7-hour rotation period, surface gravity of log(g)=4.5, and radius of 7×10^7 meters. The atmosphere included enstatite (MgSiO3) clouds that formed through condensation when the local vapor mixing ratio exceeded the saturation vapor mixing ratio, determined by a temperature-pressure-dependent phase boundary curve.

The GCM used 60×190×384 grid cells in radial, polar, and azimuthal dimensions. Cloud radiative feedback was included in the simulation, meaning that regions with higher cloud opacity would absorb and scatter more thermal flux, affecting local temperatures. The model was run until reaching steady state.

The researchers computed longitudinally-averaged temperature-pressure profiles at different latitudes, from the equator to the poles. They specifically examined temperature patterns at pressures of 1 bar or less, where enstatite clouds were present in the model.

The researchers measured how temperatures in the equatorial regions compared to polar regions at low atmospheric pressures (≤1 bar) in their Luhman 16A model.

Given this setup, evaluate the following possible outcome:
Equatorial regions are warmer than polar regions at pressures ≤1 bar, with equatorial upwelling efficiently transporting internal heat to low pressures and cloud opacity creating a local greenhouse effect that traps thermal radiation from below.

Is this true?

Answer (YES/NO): YES